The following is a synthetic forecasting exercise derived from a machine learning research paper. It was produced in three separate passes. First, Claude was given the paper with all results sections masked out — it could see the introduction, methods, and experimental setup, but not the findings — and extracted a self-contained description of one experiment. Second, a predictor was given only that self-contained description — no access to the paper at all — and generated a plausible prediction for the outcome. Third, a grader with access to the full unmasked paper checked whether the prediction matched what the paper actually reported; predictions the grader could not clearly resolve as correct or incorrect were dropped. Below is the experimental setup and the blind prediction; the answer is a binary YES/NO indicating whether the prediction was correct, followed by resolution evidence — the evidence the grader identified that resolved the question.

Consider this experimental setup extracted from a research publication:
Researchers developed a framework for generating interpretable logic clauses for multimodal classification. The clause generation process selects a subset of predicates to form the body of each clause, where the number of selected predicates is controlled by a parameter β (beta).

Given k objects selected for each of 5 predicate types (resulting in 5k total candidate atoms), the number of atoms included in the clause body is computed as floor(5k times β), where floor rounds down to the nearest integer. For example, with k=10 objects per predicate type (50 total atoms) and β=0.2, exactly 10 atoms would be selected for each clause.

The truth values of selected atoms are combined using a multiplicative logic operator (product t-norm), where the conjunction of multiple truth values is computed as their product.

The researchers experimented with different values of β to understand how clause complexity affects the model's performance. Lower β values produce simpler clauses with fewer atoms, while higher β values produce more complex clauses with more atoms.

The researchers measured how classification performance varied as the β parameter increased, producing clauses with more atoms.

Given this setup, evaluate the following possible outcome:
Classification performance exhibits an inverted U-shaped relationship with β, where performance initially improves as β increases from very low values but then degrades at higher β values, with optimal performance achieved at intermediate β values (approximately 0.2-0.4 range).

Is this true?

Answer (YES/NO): NO